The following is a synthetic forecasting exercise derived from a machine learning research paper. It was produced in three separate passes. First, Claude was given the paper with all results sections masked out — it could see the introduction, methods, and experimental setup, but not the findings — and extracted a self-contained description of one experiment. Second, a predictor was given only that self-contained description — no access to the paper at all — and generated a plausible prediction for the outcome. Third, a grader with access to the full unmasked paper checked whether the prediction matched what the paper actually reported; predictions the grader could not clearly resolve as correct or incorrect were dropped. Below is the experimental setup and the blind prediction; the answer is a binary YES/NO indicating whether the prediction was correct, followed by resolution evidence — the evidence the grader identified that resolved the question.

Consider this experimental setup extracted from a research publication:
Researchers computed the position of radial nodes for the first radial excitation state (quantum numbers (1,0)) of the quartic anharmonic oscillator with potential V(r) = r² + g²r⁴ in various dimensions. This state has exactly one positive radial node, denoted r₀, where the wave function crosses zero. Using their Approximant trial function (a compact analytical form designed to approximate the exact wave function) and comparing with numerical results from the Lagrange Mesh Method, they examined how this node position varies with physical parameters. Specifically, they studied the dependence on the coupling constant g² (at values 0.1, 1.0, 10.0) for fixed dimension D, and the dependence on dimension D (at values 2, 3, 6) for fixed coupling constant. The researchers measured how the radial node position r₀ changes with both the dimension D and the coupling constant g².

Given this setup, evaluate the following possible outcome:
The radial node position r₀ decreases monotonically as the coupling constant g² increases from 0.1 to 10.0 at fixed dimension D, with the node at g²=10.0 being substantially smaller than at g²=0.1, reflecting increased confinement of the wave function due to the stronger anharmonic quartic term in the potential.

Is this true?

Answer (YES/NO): YES